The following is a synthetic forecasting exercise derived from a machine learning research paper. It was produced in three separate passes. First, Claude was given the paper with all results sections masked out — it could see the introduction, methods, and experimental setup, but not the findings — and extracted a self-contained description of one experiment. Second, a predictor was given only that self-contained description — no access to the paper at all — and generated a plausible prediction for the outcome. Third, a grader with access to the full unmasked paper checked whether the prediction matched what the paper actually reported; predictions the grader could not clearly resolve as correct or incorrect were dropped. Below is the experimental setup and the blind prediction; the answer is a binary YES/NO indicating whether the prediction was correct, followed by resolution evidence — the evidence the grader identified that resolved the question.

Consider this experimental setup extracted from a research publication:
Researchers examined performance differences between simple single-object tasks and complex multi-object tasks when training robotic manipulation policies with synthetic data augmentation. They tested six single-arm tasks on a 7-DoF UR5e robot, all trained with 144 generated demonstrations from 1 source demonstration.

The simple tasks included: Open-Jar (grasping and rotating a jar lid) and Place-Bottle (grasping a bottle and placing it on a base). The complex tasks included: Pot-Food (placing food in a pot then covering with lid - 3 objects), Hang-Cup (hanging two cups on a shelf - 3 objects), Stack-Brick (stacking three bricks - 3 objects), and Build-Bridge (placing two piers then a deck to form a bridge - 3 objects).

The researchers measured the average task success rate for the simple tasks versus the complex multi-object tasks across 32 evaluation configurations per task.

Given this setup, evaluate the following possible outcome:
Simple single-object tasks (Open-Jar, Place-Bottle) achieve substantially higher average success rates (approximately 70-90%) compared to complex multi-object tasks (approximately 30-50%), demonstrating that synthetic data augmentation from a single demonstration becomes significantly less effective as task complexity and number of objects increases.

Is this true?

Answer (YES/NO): NO